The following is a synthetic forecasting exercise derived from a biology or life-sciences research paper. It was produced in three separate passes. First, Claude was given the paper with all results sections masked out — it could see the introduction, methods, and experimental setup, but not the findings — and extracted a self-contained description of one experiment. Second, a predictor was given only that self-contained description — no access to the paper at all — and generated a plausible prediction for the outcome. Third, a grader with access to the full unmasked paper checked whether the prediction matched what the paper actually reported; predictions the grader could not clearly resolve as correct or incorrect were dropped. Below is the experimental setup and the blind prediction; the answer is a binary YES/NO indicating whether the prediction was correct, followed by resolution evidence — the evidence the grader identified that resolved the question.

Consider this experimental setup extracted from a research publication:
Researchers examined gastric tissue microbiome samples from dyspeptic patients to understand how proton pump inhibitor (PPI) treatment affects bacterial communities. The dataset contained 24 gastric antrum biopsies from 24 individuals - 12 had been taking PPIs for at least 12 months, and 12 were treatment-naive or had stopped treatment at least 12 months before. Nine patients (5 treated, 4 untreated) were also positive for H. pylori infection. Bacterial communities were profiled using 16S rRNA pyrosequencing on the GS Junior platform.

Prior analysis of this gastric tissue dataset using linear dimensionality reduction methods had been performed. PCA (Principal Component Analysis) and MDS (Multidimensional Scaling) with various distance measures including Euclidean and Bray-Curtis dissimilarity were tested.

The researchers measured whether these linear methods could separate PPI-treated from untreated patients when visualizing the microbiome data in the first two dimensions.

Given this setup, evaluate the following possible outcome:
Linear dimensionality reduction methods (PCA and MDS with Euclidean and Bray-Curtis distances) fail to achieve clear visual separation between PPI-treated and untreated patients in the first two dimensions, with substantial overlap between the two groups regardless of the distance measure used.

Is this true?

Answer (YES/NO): YES